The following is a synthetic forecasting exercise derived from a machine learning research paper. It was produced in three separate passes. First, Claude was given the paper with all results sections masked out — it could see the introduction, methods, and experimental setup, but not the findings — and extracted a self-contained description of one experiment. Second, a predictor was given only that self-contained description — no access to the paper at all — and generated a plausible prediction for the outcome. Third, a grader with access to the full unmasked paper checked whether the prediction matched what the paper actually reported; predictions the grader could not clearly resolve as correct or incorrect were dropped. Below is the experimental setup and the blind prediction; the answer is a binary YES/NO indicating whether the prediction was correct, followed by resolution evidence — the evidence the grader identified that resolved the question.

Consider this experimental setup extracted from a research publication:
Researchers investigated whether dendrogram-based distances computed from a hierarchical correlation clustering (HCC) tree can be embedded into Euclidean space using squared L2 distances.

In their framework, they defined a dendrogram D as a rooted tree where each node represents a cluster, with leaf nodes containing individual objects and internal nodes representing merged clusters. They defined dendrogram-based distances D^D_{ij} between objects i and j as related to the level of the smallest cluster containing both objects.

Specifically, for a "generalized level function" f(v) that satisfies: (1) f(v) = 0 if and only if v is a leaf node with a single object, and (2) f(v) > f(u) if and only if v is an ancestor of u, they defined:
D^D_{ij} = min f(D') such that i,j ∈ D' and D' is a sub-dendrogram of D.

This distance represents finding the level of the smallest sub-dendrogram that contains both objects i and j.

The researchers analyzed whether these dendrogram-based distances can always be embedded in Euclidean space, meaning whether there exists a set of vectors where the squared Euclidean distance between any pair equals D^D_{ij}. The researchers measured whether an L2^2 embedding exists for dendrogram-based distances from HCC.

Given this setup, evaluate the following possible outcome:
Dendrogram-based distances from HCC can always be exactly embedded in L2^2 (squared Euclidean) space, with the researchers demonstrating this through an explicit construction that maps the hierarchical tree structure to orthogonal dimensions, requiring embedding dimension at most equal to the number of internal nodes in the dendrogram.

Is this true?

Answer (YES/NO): NO